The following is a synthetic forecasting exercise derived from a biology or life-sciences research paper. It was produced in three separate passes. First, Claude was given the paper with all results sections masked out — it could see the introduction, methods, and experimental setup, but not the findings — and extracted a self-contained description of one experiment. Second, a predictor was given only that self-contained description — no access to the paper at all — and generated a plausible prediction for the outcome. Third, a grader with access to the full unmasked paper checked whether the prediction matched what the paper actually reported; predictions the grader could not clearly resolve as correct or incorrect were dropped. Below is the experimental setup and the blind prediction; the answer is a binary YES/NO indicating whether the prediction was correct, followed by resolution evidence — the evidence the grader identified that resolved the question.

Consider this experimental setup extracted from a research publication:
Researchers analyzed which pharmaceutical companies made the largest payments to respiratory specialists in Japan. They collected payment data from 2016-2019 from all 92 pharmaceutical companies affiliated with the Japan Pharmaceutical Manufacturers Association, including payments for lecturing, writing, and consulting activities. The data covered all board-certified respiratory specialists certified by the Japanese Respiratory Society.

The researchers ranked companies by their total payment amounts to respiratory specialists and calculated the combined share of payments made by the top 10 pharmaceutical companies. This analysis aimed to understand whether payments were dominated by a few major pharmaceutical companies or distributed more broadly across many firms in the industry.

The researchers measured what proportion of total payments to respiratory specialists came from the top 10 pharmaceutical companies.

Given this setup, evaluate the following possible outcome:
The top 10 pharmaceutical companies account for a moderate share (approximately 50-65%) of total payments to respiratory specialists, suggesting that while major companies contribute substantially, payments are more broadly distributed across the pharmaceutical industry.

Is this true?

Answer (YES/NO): NO